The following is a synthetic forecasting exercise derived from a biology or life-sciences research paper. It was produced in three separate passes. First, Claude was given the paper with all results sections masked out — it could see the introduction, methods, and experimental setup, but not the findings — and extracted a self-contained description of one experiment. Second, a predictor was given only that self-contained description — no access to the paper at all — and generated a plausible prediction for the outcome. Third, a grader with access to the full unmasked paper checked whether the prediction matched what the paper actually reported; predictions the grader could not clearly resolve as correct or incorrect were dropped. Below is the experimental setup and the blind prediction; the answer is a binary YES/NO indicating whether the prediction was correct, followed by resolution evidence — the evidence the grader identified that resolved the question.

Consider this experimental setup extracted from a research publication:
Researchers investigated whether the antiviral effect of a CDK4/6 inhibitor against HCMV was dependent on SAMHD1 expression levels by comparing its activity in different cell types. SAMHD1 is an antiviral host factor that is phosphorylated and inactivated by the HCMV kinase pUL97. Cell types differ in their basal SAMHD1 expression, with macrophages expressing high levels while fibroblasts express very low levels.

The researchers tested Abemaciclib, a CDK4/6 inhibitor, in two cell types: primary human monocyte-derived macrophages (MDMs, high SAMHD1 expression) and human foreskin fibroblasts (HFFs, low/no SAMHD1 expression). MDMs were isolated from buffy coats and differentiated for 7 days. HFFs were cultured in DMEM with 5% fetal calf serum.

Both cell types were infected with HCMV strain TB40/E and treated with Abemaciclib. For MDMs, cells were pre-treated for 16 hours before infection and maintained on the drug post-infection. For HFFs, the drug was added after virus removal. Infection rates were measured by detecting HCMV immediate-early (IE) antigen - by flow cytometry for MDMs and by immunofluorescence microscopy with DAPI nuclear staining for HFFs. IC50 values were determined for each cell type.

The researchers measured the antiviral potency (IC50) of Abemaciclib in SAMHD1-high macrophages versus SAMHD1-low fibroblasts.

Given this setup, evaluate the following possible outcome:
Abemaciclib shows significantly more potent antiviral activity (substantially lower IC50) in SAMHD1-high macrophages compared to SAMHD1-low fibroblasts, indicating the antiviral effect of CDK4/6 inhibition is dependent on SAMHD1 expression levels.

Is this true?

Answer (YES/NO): YES